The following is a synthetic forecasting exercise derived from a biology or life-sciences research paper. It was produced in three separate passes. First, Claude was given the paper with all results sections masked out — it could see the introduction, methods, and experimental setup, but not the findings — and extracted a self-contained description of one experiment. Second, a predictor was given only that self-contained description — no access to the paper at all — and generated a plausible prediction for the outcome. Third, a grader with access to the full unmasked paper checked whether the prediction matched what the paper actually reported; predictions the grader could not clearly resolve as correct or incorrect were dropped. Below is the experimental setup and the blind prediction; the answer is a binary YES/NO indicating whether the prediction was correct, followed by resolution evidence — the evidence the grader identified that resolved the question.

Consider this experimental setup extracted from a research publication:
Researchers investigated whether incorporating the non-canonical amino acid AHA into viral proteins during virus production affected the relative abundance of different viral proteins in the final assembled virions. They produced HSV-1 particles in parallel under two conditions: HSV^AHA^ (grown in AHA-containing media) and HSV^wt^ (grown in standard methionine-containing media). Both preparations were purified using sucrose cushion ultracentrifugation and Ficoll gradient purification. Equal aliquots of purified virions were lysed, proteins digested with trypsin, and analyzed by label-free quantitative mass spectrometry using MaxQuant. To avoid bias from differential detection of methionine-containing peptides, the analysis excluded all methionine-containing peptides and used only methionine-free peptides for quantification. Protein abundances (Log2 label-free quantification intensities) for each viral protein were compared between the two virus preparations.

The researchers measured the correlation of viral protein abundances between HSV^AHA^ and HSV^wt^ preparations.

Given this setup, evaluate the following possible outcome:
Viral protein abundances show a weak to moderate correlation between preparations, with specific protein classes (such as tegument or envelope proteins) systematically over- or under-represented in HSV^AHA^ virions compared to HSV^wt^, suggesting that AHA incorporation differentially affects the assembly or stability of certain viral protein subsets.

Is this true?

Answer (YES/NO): NO